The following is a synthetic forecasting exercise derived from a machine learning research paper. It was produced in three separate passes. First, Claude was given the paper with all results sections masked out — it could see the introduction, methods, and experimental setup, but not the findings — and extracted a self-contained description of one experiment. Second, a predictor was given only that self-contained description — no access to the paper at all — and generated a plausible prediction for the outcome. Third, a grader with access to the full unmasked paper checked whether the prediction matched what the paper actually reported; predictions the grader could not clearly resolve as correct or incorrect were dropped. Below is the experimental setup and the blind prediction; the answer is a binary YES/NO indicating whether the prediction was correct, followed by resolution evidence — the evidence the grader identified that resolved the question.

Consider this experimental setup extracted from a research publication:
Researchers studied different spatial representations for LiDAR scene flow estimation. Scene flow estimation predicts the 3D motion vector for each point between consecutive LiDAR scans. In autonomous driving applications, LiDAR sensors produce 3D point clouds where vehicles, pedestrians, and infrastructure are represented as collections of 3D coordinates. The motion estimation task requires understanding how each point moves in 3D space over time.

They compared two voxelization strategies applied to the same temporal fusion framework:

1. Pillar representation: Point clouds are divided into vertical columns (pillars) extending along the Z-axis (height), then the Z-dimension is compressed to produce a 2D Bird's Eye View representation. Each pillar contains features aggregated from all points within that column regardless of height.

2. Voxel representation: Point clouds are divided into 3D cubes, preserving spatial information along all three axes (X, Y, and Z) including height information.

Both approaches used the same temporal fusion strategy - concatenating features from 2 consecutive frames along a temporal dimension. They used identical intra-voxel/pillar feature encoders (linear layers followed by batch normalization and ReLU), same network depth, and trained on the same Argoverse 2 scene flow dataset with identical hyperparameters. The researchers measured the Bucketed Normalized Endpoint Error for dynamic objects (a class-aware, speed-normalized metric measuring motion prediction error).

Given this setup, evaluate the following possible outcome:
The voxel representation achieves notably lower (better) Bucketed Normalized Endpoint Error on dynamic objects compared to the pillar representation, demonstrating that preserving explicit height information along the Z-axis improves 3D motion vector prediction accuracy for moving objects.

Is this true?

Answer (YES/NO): YES